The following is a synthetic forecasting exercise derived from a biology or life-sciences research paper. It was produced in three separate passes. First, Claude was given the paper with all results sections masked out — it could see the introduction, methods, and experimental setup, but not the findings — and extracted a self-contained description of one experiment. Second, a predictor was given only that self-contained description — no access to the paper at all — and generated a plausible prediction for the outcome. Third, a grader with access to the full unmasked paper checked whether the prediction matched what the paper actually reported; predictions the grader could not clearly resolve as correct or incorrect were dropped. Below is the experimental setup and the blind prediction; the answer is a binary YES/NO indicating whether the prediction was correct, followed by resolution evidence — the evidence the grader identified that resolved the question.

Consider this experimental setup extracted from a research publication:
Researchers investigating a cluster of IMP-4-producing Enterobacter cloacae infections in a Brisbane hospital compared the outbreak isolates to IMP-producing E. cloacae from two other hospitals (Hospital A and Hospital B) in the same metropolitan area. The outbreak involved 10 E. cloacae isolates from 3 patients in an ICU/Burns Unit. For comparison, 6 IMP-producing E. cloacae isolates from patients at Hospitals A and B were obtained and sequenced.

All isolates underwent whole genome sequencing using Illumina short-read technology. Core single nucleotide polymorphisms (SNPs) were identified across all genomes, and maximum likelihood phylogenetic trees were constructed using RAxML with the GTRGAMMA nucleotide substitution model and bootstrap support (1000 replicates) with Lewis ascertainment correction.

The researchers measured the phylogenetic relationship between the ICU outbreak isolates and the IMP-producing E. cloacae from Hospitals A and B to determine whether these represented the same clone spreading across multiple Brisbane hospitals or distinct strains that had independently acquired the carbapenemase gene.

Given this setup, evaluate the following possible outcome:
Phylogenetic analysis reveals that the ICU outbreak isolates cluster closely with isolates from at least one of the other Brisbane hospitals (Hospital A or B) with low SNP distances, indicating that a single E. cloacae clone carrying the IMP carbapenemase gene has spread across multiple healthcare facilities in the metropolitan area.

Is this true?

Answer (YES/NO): NO